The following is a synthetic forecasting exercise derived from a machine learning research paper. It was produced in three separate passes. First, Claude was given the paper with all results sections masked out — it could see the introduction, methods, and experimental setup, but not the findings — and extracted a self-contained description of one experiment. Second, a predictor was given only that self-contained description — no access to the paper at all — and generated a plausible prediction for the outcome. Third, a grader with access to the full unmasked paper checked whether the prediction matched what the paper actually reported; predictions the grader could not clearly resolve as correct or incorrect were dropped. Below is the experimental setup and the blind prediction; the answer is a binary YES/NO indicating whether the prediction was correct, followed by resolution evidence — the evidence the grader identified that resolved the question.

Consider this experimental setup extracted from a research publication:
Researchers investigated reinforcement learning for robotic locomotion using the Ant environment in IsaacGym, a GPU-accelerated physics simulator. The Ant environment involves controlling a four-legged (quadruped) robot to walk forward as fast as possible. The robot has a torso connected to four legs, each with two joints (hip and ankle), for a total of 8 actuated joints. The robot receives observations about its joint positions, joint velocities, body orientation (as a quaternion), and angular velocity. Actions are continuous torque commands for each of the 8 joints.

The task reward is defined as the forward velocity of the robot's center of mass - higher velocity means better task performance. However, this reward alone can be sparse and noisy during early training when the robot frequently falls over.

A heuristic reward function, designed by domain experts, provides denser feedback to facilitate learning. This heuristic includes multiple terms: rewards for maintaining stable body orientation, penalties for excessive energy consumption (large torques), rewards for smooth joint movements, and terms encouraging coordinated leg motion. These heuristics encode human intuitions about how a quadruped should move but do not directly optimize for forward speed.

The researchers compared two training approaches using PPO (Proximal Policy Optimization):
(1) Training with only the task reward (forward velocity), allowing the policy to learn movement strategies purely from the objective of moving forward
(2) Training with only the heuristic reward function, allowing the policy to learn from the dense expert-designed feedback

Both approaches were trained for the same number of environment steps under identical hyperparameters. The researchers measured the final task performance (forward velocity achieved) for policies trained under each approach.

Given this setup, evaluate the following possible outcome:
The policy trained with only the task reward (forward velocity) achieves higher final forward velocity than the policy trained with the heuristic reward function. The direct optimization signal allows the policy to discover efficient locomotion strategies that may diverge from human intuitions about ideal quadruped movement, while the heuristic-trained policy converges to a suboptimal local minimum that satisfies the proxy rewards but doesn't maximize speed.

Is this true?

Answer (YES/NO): NO